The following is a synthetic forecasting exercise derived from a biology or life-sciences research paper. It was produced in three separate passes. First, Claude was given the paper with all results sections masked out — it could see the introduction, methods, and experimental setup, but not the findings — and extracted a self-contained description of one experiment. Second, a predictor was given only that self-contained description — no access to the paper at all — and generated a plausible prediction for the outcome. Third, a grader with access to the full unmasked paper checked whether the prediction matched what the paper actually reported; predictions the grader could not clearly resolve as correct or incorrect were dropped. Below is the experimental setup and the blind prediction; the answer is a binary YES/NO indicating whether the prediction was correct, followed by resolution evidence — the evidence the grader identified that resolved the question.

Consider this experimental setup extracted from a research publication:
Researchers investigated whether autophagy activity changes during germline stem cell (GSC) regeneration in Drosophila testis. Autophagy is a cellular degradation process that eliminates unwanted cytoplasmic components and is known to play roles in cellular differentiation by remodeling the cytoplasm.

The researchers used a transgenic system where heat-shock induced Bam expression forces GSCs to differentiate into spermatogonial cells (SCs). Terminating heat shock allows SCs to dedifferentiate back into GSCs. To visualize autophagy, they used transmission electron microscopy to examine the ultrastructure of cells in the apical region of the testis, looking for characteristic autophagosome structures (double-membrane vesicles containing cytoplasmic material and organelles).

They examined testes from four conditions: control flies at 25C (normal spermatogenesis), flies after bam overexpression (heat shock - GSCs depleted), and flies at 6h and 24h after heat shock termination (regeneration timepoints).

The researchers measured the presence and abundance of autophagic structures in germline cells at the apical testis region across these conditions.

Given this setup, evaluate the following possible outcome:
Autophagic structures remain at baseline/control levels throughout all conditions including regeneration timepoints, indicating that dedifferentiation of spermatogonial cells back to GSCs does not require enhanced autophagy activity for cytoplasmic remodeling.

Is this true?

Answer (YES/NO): NO